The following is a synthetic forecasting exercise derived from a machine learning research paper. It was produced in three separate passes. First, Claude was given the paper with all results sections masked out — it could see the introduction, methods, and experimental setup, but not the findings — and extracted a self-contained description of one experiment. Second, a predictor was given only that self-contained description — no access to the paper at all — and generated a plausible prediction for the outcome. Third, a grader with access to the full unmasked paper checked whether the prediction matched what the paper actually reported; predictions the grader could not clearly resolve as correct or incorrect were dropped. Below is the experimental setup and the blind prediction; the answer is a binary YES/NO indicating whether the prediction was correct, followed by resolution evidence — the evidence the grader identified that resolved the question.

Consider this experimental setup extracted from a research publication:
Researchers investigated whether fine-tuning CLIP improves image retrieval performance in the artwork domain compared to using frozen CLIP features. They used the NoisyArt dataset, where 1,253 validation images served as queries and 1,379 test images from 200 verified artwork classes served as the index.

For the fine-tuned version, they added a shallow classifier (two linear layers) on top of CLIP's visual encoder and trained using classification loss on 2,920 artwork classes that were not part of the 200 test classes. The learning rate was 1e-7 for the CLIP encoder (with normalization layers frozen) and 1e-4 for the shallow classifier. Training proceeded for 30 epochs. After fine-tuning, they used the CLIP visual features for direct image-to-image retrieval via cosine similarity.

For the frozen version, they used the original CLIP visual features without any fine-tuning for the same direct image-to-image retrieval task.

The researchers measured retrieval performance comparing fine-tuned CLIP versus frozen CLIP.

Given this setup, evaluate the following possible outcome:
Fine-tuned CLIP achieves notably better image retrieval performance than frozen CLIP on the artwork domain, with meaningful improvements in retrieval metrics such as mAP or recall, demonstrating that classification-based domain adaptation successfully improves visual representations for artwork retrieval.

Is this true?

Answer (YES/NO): YES